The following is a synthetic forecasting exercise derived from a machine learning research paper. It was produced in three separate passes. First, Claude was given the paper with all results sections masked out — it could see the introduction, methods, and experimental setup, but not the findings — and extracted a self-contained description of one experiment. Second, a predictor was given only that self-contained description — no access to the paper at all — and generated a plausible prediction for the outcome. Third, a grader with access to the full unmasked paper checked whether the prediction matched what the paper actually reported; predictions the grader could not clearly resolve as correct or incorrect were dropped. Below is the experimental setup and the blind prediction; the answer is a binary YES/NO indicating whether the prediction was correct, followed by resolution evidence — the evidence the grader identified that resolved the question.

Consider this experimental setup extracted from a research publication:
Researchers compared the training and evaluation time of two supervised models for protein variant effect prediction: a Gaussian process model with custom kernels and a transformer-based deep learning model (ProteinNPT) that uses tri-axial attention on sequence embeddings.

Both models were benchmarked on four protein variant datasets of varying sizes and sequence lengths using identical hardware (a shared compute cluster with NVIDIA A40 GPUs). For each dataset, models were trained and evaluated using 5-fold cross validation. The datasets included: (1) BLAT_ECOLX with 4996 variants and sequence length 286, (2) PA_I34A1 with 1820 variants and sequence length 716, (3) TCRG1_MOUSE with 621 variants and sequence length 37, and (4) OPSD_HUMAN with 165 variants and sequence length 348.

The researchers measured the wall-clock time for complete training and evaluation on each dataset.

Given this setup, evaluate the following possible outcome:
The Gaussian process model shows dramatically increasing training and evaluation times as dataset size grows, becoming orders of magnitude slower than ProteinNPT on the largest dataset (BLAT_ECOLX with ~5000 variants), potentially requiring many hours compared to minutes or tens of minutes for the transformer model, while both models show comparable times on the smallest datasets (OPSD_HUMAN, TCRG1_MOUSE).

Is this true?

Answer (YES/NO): NO